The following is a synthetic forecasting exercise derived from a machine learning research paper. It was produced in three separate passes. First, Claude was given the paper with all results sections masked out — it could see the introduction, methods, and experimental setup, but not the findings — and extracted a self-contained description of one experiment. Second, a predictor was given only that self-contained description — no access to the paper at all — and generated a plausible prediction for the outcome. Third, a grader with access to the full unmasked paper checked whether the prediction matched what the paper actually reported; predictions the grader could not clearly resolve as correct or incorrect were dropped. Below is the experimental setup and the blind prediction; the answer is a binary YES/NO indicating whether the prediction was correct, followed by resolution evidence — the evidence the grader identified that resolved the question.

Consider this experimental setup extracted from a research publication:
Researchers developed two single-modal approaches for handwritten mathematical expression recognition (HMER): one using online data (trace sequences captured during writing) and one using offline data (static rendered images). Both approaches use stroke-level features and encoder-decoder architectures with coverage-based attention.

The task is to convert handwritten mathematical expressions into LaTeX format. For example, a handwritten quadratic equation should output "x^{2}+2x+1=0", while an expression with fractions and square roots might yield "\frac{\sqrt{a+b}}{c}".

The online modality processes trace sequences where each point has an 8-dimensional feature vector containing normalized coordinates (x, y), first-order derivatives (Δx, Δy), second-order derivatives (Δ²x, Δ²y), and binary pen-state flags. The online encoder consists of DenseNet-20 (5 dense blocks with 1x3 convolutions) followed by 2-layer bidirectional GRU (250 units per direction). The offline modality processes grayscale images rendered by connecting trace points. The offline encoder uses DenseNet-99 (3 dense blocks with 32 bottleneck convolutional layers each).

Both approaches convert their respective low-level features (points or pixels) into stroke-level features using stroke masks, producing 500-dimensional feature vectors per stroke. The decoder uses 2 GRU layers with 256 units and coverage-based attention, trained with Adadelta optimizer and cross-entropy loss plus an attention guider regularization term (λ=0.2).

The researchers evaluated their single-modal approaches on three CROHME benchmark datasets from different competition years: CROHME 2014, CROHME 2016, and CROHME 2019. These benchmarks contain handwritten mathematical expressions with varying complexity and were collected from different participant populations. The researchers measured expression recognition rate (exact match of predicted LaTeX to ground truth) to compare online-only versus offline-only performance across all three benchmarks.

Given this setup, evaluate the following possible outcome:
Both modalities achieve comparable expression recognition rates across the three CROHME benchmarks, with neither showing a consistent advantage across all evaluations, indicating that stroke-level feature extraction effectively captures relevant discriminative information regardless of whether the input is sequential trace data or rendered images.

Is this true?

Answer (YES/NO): YES